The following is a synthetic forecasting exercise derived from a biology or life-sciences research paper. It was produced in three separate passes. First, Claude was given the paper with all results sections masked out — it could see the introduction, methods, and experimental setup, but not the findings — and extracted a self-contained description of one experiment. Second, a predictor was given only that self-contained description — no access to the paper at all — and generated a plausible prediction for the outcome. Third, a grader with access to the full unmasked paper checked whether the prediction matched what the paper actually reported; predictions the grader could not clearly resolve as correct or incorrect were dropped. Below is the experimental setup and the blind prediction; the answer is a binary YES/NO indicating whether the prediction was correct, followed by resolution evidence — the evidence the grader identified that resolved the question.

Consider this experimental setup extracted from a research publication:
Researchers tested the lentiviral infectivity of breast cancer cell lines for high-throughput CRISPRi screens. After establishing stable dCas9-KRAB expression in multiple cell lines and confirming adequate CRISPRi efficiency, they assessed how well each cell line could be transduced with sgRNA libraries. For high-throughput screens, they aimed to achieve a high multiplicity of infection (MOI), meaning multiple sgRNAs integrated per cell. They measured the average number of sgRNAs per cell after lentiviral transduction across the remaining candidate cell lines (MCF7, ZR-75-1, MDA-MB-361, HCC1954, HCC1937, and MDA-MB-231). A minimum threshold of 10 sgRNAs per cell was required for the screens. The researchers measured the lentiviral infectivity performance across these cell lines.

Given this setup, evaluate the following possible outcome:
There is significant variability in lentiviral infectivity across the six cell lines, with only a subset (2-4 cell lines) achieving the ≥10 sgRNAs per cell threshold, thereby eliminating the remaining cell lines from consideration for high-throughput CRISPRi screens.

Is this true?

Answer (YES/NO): NO